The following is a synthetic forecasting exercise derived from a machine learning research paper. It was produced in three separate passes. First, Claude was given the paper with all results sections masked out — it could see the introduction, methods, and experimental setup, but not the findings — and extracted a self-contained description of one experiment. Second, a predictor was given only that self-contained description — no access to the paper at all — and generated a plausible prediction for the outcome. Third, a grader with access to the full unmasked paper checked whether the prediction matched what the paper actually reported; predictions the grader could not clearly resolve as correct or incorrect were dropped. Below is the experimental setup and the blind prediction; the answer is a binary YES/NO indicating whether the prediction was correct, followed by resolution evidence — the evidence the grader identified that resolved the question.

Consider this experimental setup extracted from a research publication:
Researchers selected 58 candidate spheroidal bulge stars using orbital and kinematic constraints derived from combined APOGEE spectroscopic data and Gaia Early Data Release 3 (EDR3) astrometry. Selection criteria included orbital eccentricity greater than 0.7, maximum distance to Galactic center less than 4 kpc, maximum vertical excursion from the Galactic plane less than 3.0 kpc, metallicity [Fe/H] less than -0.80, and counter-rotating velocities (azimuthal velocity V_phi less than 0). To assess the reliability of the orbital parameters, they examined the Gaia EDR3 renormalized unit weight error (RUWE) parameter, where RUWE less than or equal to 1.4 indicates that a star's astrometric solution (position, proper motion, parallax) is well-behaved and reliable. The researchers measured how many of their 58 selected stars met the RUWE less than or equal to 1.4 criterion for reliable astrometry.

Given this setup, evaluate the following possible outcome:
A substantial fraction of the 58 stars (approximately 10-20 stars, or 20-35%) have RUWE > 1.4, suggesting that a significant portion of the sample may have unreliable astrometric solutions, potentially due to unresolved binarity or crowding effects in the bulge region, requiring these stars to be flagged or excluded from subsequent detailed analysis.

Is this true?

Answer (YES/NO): NO